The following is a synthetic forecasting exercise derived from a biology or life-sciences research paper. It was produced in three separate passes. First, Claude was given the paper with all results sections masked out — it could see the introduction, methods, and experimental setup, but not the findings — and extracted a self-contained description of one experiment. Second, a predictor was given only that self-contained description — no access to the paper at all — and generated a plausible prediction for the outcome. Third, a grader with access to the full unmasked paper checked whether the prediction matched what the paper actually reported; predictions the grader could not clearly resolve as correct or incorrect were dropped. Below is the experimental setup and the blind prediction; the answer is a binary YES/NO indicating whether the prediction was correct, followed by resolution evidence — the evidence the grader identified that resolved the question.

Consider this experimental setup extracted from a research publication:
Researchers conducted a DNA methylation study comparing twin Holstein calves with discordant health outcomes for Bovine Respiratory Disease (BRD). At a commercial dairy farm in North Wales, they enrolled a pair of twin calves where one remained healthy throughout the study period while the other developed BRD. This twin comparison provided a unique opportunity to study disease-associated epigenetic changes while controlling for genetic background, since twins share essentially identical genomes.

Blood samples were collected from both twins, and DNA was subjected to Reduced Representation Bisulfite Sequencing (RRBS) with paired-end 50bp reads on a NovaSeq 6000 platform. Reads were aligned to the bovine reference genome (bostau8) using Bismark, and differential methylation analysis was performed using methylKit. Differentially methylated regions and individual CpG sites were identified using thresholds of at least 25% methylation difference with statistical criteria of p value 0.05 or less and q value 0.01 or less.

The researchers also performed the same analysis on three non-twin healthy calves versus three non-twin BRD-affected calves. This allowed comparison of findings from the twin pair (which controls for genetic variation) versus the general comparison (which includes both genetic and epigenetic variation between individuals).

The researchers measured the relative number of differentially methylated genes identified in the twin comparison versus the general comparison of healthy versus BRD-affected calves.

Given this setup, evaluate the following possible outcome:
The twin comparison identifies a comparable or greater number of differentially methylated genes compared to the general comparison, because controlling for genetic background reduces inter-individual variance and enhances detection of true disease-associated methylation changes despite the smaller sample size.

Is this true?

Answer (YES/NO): YES